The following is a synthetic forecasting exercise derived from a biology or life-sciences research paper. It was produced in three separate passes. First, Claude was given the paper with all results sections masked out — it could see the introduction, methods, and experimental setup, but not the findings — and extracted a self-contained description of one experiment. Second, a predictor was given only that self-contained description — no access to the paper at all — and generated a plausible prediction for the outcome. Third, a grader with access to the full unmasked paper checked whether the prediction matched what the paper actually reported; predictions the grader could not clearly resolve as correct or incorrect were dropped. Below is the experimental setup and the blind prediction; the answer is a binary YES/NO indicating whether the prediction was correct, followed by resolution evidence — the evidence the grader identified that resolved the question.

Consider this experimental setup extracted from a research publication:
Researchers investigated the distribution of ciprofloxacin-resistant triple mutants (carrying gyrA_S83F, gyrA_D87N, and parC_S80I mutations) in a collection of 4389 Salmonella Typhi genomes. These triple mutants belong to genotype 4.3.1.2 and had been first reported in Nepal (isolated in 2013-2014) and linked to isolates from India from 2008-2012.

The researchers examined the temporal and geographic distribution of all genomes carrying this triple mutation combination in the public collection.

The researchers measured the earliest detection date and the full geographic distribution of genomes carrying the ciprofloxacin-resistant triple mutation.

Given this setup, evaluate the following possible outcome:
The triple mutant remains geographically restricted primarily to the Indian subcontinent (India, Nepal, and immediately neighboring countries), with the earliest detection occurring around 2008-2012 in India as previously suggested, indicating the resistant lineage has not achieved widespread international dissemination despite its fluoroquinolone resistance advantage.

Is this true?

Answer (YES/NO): NO